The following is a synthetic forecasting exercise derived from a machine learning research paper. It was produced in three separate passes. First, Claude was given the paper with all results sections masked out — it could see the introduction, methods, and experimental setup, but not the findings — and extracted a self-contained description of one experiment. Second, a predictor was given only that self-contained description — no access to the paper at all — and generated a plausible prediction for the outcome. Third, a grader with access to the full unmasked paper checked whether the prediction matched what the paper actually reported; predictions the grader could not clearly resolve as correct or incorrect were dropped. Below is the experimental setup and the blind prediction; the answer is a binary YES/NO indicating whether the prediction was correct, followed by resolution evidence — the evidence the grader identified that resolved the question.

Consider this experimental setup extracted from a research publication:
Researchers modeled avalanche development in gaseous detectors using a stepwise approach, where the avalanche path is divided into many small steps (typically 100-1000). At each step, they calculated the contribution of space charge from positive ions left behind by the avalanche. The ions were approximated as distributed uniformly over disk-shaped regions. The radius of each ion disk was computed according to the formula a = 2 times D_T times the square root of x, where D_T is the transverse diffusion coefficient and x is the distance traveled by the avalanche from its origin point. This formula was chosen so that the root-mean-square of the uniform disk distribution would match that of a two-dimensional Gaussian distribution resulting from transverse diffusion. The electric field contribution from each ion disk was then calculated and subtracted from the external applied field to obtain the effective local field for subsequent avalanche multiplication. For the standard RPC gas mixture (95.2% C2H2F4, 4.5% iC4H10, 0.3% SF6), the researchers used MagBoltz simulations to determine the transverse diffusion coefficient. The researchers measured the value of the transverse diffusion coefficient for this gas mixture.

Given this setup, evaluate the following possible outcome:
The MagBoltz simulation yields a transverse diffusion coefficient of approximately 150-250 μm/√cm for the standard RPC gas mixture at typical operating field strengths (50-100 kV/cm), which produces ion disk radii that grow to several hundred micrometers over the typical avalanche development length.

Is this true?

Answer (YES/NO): NO